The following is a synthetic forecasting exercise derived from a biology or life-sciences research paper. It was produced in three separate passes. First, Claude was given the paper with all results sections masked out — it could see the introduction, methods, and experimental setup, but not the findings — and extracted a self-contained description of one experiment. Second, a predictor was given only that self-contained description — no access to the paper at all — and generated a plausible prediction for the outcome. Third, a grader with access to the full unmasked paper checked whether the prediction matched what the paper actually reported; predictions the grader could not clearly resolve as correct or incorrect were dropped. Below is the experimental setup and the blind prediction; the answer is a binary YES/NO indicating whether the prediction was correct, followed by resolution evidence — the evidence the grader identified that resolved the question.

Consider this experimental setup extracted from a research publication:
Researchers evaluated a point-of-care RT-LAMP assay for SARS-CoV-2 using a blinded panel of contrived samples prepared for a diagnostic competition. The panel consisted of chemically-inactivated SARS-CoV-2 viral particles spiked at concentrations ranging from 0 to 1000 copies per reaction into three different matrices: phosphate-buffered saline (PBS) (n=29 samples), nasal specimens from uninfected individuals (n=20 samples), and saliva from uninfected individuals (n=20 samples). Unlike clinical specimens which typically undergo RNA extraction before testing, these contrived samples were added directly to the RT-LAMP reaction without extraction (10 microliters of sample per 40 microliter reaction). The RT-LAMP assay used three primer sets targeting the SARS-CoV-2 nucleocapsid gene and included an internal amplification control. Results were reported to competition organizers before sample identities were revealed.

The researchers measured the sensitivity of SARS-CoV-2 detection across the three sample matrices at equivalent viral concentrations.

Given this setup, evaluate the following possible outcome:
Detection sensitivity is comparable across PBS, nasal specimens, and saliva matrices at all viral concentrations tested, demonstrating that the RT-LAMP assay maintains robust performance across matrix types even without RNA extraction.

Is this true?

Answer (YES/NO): NO